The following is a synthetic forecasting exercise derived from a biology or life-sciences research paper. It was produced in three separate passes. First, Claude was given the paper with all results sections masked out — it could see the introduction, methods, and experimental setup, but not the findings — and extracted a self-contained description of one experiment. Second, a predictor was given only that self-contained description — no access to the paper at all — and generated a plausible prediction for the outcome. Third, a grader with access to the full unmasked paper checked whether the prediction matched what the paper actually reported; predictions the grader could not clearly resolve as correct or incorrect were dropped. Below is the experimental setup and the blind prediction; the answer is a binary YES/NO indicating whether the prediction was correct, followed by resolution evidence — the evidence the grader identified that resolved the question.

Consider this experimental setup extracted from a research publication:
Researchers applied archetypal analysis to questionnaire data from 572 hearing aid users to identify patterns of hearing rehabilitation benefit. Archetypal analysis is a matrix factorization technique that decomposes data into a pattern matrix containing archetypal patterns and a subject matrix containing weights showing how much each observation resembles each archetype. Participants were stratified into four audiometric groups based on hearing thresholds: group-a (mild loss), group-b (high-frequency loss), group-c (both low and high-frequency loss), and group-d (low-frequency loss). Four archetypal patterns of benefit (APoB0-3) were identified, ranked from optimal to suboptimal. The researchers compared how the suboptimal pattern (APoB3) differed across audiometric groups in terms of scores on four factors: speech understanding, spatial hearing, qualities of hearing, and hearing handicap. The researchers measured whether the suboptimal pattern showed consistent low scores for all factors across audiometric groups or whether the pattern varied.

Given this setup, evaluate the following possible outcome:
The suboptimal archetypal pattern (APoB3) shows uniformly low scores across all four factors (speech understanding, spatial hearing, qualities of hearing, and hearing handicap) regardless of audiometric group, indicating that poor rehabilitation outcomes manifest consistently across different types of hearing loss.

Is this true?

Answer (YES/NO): NO